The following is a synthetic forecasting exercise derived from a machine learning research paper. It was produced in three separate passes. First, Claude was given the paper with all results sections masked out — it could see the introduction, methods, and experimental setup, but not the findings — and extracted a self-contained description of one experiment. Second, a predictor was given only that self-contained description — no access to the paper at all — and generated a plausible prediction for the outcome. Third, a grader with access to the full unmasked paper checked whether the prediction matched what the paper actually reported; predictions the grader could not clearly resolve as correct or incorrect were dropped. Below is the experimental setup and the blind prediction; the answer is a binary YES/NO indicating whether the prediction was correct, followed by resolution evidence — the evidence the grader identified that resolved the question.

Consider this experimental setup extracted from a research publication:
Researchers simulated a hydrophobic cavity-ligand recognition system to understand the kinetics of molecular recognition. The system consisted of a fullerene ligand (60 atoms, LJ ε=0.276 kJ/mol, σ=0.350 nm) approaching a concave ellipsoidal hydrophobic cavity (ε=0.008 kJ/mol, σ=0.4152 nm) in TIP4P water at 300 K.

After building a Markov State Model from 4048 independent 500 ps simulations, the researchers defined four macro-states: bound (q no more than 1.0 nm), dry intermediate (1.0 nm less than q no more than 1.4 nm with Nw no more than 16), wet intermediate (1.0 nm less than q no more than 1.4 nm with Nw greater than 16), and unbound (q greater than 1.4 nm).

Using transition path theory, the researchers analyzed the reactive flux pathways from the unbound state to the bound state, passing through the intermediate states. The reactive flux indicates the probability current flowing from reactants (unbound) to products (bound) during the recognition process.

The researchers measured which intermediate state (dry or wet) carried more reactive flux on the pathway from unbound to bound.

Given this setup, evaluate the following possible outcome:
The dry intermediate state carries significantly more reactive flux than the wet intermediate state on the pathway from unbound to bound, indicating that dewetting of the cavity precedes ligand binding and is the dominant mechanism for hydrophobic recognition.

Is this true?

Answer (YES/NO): NO